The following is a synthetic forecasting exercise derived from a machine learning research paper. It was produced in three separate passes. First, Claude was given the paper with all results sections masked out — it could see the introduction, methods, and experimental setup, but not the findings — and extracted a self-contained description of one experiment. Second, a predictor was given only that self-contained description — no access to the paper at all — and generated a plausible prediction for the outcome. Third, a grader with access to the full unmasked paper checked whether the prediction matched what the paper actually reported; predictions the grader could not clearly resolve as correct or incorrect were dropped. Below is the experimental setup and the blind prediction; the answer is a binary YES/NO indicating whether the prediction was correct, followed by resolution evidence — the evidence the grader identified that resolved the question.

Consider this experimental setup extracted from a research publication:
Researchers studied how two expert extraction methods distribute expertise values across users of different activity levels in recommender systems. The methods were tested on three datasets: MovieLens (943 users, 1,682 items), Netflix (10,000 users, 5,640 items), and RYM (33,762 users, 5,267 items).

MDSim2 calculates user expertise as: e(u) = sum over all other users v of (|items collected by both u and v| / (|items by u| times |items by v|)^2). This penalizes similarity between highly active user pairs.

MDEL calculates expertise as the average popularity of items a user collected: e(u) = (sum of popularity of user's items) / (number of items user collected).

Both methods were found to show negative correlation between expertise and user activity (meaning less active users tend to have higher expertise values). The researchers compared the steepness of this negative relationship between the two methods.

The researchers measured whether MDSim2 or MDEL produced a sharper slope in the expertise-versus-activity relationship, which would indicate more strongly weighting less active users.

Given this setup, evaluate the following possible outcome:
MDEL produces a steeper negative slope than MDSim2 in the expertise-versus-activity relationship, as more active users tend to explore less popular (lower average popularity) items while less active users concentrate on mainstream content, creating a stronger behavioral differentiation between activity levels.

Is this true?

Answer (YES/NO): NO